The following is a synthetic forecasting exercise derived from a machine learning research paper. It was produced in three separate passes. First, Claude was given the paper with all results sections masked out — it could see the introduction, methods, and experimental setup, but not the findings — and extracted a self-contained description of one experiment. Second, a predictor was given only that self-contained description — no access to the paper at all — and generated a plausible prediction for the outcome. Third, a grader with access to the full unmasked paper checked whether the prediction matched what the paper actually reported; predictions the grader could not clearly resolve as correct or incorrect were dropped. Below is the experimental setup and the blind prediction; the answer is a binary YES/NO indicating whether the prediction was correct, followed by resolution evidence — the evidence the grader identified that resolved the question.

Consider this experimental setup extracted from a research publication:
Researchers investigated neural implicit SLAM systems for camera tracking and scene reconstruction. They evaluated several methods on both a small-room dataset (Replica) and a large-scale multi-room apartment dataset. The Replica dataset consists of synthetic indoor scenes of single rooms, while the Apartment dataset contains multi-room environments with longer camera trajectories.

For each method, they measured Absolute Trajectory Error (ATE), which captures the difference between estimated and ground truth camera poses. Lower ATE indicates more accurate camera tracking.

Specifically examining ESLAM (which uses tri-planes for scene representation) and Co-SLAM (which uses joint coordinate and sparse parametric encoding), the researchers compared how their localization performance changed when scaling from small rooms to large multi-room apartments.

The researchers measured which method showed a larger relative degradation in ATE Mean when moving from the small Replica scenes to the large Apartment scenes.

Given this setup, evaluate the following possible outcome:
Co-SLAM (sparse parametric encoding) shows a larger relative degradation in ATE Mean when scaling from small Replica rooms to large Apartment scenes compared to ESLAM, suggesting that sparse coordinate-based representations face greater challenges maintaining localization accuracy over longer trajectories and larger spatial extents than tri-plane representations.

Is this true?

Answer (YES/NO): NO